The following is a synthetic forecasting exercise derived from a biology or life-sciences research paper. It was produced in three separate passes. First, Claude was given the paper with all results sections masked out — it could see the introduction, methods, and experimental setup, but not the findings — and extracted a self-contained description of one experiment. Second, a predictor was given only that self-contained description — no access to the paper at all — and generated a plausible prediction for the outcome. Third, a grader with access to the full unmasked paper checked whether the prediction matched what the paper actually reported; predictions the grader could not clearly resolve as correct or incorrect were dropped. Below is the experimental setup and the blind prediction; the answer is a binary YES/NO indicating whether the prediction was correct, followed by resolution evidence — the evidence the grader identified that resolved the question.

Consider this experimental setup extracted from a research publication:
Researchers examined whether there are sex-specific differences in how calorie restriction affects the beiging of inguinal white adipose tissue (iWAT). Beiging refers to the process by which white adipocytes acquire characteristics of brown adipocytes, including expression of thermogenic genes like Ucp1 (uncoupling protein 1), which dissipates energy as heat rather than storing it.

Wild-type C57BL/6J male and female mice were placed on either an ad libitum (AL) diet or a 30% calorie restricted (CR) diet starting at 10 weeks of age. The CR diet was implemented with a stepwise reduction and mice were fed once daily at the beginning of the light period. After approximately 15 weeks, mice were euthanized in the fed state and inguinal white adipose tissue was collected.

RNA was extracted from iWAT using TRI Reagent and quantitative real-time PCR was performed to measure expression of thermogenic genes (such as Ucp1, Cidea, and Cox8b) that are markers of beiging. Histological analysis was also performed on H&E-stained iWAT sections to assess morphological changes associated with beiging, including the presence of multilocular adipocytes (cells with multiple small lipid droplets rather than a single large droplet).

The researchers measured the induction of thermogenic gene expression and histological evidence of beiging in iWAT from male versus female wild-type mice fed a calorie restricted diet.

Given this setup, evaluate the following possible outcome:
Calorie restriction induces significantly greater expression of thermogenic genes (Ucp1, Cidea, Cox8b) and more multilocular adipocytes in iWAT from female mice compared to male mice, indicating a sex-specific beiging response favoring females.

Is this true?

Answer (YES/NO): NO